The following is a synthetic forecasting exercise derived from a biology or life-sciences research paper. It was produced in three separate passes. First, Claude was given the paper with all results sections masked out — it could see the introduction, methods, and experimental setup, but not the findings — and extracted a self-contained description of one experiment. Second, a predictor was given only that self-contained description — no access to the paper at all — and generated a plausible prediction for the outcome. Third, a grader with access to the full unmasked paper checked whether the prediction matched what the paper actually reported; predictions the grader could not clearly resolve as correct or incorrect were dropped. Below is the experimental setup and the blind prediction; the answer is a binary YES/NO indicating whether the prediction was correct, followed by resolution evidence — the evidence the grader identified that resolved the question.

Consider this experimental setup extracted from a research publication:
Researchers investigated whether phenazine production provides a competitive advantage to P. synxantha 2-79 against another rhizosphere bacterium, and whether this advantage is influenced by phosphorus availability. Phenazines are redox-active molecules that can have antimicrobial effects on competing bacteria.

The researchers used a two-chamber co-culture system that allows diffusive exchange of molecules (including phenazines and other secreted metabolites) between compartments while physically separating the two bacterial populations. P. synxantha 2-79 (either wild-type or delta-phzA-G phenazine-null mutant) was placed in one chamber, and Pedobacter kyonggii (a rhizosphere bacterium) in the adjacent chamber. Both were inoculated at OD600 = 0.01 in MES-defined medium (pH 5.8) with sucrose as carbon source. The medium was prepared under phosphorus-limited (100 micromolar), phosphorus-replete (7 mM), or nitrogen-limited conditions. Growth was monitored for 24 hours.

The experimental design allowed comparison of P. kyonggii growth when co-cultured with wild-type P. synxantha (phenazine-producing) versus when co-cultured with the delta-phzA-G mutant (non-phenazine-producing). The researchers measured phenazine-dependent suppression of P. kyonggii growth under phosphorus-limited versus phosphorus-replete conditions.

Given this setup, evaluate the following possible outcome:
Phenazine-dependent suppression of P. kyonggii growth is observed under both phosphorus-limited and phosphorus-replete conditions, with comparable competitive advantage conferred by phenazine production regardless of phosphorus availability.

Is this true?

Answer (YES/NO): NO